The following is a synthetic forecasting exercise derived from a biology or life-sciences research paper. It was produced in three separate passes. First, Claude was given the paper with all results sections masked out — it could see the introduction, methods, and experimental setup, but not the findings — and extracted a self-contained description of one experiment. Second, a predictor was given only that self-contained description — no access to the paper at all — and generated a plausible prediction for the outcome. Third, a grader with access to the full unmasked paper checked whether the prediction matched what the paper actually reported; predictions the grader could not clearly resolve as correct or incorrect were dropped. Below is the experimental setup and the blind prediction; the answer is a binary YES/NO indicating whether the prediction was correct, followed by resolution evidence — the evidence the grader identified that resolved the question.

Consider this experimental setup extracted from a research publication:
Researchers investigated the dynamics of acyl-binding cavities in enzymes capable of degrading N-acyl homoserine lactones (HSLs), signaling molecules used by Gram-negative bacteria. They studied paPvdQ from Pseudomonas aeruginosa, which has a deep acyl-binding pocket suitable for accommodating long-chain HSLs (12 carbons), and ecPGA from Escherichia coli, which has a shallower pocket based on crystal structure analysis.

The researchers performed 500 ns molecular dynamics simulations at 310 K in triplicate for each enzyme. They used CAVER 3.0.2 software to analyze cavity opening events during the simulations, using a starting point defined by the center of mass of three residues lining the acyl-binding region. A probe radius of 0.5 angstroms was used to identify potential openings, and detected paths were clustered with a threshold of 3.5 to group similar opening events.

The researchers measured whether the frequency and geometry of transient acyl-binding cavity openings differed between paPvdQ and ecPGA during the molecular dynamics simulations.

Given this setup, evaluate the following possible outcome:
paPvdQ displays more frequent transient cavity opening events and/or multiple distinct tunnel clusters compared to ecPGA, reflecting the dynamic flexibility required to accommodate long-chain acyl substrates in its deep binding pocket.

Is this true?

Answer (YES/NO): YES